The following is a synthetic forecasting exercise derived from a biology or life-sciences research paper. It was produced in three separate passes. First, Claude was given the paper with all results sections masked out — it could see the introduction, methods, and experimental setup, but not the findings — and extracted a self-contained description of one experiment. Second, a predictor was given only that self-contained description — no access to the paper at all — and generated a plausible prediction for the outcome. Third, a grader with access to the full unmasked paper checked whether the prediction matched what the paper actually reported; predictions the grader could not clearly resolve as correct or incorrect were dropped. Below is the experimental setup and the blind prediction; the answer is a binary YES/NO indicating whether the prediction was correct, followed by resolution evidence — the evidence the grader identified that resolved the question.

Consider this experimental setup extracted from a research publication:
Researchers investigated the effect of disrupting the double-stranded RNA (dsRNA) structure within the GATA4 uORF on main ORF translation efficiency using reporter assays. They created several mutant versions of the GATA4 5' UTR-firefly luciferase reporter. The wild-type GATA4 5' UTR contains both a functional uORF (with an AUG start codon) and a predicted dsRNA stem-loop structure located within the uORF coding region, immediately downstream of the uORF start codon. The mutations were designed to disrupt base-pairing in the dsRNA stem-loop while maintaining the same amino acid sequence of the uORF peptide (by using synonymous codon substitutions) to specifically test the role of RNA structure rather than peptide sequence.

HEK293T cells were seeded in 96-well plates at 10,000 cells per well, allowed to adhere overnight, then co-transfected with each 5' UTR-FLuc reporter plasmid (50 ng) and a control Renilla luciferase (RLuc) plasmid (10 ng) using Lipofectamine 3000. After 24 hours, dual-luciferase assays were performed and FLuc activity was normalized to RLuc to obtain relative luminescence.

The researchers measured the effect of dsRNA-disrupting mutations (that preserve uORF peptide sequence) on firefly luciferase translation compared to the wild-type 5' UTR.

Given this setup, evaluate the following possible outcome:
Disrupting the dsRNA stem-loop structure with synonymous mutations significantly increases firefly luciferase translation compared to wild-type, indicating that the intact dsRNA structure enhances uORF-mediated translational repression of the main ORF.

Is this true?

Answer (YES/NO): YES